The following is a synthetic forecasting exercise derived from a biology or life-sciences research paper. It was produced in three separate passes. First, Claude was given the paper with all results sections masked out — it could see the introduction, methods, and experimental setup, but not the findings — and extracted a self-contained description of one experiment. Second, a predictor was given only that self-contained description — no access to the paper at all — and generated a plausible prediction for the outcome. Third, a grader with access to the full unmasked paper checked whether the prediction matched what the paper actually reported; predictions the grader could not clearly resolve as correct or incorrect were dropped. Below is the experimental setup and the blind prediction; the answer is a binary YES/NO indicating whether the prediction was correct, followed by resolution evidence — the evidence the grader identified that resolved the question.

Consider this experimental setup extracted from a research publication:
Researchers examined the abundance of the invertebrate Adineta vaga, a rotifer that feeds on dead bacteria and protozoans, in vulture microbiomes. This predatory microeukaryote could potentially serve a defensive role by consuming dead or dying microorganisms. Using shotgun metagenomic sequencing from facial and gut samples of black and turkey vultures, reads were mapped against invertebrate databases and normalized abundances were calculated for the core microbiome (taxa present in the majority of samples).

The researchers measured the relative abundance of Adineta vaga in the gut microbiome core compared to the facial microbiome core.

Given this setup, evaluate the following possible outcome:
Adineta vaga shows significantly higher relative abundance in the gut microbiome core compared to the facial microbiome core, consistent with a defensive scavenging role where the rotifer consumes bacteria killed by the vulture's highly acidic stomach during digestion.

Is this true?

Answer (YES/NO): YES